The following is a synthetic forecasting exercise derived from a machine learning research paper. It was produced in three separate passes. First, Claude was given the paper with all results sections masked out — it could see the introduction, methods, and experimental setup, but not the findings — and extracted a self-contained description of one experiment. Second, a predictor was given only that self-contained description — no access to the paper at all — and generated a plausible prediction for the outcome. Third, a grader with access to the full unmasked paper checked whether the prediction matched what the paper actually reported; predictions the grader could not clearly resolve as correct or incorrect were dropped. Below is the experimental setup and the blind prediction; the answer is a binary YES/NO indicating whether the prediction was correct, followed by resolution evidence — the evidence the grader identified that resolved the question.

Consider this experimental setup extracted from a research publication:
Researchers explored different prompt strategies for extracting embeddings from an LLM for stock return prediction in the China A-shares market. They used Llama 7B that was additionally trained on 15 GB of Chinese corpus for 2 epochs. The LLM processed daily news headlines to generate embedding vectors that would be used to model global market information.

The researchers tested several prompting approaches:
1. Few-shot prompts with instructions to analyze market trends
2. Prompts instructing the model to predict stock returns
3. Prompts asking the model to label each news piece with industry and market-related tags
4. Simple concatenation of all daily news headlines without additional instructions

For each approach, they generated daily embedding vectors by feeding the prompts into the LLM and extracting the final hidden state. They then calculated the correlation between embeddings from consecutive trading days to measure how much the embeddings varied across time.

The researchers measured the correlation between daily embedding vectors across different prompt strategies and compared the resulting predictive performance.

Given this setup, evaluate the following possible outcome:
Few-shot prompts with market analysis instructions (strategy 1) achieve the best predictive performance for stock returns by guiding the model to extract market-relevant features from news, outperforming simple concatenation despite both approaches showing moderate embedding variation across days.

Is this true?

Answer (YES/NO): NO